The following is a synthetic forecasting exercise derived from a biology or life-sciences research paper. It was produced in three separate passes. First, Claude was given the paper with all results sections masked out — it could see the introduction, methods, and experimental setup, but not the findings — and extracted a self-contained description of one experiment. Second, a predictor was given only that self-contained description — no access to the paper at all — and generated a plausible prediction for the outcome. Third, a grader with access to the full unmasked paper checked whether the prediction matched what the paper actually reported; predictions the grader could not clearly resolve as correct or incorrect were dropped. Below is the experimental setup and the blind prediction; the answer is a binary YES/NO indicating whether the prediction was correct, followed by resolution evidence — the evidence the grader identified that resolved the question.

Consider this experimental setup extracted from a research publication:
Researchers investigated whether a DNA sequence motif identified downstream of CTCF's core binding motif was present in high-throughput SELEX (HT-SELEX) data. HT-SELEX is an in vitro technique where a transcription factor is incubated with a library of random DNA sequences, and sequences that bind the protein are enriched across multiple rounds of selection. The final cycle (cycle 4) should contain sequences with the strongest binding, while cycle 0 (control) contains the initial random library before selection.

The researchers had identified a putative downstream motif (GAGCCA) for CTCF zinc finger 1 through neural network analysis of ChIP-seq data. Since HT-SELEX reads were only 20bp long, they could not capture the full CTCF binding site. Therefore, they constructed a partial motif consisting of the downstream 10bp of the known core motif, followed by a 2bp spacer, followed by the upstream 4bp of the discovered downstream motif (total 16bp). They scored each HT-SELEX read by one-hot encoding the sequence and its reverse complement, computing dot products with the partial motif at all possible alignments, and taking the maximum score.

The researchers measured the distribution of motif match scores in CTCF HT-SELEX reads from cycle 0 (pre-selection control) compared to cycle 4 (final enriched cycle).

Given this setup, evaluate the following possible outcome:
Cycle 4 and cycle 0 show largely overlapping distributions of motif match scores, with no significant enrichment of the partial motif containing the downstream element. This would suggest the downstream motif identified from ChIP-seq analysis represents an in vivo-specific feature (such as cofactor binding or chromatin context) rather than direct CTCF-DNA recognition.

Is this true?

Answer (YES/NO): NO